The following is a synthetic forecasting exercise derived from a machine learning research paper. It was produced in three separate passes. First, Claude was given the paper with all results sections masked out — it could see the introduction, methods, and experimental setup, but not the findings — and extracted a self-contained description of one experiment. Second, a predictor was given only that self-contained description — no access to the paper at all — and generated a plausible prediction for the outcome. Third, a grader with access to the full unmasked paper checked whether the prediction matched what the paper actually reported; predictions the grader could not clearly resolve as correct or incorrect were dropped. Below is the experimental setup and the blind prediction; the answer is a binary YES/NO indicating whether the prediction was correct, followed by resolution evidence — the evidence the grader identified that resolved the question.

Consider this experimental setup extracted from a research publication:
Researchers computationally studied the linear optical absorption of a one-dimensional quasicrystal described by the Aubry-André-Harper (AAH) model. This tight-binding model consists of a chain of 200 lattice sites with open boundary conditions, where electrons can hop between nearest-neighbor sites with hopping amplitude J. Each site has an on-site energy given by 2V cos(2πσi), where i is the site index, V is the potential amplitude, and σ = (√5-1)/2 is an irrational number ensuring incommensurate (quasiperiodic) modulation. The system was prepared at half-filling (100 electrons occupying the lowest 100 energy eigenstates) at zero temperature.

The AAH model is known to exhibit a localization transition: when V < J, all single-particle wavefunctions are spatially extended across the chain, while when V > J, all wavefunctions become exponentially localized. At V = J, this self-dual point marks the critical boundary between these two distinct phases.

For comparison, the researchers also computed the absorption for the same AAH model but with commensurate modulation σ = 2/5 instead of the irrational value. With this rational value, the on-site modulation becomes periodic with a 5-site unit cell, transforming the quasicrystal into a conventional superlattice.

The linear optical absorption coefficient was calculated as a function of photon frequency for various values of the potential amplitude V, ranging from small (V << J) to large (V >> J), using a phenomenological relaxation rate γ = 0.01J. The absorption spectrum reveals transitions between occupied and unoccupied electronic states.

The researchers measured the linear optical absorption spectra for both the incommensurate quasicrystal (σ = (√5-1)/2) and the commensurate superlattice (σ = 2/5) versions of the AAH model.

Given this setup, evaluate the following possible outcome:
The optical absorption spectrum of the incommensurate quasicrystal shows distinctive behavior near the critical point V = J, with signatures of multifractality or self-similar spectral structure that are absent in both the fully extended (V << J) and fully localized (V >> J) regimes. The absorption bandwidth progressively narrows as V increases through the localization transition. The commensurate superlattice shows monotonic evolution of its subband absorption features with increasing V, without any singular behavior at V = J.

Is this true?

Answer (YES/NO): NO